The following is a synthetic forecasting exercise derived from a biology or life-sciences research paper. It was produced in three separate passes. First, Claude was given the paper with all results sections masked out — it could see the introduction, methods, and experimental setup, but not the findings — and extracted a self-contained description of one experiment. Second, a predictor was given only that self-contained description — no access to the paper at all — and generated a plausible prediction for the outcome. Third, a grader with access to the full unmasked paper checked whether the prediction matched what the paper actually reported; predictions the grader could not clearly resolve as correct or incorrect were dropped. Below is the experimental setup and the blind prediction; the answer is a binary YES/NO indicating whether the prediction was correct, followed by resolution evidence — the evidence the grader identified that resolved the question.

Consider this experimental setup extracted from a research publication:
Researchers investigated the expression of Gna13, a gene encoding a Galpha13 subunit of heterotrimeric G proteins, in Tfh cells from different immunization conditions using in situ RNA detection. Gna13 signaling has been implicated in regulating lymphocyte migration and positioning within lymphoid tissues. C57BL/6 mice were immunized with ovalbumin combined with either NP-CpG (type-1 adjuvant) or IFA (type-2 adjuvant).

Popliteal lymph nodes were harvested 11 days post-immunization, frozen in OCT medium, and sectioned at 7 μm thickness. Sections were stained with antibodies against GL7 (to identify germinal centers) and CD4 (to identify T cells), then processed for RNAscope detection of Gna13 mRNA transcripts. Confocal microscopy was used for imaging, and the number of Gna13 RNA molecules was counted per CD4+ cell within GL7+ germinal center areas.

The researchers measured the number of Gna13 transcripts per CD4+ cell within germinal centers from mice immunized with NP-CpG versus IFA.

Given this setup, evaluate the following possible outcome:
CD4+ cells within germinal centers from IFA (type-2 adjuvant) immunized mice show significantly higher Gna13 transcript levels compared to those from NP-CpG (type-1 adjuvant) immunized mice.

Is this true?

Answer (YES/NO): YES